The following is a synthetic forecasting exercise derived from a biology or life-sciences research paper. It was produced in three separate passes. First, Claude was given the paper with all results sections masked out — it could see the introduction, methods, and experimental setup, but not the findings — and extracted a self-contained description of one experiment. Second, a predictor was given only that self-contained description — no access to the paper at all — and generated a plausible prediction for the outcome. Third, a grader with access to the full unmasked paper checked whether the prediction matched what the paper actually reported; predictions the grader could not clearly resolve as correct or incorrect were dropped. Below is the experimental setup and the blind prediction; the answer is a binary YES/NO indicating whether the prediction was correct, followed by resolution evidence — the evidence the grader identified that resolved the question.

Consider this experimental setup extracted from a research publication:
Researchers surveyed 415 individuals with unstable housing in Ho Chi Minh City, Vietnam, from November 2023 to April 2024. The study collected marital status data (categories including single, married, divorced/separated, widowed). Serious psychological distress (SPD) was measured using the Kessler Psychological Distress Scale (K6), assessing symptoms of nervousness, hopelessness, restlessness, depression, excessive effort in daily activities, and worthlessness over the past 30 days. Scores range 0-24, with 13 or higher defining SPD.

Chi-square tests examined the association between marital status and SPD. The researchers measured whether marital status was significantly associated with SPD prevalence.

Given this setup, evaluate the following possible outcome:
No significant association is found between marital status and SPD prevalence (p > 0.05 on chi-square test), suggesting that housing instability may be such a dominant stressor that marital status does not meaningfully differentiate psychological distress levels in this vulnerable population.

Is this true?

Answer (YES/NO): YES